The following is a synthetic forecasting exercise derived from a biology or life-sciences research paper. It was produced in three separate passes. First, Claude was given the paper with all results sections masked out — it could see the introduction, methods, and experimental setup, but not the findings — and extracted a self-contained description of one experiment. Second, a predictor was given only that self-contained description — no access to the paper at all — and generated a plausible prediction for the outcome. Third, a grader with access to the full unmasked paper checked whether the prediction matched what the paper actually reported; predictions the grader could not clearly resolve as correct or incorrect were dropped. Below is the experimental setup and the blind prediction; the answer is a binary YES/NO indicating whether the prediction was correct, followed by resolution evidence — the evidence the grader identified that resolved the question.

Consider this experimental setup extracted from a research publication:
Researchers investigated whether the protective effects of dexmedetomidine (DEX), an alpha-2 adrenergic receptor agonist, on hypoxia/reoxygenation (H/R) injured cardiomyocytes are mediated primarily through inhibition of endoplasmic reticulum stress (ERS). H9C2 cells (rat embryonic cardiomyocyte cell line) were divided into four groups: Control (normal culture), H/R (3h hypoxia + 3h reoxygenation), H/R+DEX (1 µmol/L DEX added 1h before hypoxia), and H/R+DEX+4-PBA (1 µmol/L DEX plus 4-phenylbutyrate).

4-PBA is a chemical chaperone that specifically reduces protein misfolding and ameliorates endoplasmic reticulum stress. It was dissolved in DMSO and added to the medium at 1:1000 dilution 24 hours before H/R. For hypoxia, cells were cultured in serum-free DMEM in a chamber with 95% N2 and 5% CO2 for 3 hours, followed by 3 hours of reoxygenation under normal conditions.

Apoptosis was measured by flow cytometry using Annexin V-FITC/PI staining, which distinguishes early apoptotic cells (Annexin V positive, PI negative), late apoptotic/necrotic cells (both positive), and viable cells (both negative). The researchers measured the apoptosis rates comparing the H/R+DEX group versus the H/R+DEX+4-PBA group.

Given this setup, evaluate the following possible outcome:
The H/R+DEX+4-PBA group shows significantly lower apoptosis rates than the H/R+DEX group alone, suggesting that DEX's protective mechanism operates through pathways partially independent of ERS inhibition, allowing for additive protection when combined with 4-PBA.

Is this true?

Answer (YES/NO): YES